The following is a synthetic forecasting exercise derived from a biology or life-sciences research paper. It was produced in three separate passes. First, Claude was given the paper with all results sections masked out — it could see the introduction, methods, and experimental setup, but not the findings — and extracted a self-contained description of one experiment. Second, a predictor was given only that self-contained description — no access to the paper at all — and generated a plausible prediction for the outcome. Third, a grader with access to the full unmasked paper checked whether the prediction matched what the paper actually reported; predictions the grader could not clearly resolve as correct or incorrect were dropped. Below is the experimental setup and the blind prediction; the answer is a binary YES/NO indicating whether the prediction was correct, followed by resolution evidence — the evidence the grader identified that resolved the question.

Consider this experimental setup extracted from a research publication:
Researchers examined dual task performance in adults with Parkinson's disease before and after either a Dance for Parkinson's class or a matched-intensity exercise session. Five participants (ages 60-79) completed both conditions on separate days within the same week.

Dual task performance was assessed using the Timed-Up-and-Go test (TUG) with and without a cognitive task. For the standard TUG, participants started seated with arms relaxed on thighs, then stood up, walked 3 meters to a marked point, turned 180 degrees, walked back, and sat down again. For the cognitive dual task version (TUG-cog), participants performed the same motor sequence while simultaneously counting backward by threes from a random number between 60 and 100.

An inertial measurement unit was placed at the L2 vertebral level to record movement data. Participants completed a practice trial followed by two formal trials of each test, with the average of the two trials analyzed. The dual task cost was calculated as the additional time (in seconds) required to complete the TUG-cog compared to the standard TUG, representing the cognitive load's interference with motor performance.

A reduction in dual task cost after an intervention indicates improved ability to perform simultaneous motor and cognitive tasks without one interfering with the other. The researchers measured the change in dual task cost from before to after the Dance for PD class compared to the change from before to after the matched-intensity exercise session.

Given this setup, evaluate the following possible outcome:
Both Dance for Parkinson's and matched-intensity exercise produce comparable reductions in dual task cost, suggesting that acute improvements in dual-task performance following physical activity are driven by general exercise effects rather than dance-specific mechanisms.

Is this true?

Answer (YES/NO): NO